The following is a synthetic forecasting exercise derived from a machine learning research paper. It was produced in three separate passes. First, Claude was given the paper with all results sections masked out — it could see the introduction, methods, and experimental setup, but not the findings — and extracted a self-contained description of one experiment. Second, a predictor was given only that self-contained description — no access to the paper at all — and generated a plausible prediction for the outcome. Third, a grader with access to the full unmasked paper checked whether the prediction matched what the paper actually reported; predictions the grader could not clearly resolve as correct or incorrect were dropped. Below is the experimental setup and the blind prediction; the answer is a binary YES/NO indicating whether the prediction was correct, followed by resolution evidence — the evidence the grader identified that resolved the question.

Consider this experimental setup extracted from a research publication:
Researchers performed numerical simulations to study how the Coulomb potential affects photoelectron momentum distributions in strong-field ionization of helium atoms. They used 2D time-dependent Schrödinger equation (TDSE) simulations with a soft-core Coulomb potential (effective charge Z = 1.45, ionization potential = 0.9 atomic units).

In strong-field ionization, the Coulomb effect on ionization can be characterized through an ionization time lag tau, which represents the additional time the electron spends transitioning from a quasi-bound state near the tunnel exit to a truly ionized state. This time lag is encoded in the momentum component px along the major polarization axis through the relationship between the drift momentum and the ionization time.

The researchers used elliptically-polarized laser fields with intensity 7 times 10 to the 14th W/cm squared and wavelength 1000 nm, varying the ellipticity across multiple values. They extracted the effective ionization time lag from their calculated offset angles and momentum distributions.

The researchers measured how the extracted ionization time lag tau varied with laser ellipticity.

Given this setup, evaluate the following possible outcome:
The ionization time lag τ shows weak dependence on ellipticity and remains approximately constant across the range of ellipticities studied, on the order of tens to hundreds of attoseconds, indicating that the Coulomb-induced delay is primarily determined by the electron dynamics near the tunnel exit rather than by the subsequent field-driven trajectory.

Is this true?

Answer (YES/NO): NO